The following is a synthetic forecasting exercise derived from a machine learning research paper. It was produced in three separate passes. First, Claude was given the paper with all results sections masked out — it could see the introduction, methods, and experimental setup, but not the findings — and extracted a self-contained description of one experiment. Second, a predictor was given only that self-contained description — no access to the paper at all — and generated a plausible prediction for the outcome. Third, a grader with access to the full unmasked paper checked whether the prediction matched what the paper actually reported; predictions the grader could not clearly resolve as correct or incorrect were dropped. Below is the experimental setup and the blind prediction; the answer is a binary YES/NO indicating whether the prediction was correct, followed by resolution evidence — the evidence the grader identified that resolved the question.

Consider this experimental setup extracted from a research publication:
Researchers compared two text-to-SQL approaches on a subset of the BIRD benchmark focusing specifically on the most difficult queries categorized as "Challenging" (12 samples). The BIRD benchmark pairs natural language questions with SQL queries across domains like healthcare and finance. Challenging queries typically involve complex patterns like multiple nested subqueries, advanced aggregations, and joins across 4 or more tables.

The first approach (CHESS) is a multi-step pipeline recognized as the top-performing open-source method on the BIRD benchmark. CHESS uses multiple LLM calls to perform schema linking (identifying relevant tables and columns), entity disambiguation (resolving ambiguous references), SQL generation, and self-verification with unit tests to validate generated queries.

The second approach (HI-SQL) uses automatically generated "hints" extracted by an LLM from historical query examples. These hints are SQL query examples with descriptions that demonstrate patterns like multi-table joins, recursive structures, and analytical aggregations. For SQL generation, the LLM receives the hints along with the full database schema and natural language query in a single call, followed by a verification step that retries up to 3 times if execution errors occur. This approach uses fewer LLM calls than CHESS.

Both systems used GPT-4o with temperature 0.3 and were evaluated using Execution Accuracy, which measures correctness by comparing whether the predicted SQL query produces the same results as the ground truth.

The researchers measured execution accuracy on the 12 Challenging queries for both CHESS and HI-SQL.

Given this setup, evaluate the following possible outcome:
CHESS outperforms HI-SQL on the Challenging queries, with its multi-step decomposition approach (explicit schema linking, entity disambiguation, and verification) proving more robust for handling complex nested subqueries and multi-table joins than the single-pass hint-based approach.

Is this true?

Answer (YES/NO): NO